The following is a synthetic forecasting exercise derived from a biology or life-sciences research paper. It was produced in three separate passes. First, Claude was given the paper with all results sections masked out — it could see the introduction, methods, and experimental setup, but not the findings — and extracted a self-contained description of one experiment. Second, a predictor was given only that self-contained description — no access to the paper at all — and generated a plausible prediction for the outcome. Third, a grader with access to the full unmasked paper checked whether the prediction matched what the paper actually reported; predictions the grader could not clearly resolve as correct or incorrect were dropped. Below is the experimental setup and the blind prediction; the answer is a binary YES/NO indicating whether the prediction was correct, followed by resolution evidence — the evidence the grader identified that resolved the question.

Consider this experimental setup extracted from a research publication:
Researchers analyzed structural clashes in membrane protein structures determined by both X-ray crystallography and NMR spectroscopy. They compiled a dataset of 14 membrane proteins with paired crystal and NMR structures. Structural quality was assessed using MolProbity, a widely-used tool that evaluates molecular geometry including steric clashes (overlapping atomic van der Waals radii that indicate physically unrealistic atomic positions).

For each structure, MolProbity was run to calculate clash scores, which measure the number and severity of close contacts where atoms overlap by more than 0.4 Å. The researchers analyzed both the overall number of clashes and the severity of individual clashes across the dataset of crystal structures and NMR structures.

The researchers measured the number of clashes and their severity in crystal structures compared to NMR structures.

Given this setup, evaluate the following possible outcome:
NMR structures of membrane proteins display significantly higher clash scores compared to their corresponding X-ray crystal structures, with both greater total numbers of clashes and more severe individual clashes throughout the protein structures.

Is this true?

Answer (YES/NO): NO